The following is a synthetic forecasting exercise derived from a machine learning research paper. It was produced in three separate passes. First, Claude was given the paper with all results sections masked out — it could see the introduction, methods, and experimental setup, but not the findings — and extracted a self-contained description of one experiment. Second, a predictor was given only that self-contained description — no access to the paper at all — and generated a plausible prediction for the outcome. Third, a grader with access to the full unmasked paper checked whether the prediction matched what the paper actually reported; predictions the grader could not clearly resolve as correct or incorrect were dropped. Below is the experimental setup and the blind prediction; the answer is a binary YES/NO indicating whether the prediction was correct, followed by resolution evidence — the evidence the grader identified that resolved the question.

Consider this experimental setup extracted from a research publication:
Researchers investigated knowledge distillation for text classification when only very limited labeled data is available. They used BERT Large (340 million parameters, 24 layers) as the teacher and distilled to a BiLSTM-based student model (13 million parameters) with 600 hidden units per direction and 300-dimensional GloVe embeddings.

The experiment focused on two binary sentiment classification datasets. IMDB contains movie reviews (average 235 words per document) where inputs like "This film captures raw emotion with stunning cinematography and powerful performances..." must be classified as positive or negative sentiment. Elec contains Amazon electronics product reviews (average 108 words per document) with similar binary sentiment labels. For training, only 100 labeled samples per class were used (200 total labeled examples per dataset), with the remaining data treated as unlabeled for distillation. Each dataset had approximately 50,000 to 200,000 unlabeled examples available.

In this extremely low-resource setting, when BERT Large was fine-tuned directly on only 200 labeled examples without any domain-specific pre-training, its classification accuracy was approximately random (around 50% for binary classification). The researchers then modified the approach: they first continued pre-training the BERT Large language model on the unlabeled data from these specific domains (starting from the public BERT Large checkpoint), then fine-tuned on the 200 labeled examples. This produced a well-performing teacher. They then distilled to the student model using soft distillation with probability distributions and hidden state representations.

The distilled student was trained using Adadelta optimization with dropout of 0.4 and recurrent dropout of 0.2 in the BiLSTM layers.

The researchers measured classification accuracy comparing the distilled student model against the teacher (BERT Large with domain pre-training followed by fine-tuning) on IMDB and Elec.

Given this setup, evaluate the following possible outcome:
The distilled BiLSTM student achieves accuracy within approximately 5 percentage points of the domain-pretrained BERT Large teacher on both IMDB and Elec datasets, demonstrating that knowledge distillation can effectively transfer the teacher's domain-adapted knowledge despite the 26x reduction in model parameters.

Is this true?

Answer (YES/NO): YES